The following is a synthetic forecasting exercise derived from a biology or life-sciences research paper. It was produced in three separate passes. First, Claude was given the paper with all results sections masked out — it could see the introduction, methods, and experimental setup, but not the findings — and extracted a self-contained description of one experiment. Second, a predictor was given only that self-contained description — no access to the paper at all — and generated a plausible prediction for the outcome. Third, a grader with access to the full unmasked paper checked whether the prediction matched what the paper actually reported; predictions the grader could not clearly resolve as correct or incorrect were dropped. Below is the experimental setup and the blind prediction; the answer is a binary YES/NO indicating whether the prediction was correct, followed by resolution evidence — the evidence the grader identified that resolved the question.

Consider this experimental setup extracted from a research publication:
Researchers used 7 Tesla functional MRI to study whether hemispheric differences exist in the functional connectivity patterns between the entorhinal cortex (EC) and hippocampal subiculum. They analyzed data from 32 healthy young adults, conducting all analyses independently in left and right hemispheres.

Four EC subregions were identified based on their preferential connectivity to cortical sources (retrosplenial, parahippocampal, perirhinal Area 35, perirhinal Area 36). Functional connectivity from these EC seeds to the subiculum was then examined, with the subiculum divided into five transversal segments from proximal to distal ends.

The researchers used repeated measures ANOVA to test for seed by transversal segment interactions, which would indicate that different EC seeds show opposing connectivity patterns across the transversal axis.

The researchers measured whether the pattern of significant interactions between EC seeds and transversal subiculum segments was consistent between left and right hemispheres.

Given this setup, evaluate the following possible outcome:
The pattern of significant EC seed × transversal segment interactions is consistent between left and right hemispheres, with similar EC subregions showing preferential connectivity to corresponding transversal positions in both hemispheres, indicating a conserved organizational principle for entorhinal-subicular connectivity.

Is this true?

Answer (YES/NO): NO